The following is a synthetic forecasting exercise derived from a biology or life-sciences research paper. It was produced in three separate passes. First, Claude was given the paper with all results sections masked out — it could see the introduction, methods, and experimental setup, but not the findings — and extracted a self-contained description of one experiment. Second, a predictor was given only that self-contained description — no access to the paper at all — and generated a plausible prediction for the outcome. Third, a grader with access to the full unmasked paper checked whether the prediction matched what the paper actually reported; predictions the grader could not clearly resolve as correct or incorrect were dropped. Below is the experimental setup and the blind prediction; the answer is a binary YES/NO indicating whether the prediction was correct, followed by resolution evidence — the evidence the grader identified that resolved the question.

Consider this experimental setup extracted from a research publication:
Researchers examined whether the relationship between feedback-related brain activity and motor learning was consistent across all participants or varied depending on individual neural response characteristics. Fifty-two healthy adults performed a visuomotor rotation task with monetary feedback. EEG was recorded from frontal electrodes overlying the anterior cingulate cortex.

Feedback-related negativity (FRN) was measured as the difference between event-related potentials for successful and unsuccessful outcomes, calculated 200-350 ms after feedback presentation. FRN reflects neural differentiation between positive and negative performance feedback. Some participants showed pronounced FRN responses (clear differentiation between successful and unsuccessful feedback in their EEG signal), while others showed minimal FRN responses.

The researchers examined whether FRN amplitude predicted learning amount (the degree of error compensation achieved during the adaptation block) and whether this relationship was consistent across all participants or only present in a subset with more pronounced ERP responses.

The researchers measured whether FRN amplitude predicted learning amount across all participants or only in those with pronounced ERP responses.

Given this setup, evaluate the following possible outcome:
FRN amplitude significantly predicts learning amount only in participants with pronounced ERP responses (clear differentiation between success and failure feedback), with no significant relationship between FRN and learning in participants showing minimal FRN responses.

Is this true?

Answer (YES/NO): YES